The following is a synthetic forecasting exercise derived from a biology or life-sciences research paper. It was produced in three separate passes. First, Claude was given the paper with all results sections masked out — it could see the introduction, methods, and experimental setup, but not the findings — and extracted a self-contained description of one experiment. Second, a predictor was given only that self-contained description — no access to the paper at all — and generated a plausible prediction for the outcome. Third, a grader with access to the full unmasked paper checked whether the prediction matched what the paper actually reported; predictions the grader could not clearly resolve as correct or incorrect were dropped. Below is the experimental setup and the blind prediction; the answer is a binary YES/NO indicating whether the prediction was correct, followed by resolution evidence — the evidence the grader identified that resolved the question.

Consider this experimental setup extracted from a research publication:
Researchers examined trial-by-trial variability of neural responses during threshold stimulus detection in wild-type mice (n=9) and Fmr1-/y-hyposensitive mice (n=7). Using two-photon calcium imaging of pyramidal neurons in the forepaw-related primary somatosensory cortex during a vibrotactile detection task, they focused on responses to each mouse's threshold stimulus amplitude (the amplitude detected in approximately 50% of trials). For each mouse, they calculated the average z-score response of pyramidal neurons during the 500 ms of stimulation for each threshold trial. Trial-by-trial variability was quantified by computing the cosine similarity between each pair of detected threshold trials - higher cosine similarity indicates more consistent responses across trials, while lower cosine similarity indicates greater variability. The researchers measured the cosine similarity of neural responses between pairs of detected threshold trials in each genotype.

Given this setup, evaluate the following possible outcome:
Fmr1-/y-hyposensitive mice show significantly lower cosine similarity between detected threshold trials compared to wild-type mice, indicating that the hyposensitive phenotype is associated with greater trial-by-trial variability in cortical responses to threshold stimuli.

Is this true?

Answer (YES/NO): YES